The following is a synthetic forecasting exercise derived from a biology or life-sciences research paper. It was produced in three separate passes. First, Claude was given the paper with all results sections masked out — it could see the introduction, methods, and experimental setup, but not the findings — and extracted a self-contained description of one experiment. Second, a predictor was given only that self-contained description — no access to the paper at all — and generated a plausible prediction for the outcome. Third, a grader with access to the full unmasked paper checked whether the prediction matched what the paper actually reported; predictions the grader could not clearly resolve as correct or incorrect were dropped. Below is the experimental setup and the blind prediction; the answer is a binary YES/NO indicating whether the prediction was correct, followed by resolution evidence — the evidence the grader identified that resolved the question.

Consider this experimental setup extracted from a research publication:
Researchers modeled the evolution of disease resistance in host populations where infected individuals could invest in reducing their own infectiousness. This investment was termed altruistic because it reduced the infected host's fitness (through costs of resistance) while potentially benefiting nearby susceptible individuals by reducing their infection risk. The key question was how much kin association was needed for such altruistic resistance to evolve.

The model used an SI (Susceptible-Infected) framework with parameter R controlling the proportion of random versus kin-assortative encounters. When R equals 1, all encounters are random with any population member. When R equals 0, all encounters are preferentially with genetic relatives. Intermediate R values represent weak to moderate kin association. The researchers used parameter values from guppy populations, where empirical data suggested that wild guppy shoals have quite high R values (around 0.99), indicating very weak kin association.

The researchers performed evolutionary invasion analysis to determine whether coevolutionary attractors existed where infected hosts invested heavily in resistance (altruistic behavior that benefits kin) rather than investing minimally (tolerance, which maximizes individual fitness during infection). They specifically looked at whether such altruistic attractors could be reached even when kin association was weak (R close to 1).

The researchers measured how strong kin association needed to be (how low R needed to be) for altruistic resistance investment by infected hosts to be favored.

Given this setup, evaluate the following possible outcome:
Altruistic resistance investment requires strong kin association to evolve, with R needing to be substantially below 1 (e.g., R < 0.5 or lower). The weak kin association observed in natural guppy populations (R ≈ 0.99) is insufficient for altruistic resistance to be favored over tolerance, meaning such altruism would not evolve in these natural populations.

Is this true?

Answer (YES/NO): NO